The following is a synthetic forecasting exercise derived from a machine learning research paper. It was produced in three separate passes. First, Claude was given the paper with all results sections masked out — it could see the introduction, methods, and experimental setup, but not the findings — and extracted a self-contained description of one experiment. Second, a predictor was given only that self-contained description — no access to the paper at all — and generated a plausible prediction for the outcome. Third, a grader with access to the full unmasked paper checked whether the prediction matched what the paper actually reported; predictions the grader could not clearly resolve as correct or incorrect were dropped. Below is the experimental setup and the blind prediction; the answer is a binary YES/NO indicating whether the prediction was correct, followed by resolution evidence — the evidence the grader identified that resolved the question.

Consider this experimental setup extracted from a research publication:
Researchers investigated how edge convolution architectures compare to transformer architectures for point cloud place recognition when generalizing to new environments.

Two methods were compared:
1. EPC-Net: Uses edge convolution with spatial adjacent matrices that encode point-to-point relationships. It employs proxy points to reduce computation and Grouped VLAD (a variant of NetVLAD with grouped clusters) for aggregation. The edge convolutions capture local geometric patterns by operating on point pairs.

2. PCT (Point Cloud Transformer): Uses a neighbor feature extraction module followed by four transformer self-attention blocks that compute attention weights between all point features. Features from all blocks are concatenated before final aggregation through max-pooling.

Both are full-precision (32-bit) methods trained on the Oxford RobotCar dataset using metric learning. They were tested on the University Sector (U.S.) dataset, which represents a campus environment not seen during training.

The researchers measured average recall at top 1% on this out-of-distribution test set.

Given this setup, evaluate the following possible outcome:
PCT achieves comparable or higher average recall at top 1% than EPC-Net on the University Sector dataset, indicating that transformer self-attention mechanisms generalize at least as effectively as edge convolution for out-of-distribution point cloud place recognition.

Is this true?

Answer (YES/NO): NO